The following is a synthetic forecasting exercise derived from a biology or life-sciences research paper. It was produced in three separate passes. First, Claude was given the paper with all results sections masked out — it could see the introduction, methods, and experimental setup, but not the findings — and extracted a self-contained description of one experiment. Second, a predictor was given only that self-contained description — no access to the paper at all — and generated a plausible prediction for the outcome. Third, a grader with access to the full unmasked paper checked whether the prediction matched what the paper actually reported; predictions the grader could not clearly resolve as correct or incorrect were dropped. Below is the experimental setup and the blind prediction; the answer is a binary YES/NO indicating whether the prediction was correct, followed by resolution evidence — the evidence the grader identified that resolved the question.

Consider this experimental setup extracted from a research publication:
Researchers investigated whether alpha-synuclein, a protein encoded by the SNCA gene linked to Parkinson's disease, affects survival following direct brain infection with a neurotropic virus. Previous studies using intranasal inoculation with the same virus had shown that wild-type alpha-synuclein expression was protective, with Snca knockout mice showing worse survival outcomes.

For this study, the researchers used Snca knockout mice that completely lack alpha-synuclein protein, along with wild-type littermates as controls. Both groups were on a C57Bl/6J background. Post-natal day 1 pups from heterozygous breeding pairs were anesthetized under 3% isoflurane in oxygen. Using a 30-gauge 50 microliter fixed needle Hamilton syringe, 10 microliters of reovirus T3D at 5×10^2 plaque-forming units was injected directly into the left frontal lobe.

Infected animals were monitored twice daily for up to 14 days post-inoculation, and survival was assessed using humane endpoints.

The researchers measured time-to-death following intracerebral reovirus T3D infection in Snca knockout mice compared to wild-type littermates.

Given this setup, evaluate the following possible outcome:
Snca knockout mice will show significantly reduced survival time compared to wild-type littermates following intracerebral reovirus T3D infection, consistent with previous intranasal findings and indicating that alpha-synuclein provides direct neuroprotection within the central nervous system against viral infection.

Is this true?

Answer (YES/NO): NO